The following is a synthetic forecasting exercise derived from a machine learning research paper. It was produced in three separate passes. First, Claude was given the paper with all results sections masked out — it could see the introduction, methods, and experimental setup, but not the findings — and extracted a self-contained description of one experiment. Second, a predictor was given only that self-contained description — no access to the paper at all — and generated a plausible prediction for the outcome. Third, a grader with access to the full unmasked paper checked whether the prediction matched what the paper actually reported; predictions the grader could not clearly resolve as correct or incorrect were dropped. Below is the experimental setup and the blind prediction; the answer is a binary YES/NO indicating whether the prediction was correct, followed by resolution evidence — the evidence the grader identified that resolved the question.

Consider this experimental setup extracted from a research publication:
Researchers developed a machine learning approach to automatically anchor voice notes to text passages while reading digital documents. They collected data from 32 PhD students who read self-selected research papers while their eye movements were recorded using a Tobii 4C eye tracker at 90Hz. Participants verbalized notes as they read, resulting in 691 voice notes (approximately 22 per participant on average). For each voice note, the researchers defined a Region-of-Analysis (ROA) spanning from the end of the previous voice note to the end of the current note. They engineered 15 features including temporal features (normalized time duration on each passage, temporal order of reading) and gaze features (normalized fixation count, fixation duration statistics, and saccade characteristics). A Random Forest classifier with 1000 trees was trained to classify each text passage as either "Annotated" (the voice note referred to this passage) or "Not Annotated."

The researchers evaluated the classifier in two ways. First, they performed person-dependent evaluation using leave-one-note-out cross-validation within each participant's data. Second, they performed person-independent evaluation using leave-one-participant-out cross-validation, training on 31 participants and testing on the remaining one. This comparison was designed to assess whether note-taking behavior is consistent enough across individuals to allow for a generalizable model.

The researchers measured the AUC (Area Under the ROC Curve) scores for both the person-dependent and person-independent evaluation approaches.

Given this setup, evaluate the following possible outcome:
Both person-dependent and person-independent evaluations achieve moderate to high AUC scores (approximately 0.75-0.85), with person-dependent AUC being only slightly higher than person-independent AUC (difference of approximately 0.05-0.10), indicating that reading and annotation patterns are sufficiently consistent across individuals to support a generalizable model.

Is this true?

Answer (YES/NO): NO